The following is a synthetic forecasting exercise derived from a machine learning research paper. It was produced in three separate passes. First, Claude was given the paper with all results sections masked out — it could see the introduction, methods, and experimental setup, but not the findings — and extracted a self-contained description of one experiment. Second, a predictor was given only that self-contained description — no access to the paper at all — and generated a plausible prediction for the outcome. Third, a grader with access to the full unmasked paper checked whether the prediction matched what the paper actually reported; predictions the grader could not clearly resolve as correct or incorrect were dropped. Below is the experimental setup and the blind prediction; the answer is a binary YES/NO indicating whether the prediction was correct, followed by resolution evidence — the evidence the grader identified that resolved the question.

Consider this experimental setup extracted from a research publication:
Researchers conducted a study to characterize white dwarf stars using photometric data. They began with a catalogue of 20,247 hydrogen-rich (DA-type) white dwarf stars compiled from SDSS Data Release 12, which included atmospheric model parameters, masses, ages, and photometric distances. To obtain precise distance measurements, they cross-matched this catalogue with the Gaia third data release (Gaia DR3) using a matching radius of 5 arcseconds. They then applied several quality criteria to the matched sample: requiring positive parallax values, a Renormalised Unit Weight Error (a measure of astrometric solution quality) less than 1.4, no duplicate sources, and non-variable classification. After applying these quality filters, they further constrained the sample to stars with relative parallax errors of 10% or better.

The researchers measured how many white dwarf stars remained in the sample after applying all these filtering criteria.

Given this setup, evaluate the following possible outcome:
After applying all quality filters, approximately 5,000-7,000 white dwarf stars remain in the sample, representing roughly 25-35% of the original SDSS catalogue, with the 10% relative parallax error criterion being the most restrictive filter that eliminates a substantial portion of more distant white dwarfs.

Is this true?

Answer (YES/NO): NO